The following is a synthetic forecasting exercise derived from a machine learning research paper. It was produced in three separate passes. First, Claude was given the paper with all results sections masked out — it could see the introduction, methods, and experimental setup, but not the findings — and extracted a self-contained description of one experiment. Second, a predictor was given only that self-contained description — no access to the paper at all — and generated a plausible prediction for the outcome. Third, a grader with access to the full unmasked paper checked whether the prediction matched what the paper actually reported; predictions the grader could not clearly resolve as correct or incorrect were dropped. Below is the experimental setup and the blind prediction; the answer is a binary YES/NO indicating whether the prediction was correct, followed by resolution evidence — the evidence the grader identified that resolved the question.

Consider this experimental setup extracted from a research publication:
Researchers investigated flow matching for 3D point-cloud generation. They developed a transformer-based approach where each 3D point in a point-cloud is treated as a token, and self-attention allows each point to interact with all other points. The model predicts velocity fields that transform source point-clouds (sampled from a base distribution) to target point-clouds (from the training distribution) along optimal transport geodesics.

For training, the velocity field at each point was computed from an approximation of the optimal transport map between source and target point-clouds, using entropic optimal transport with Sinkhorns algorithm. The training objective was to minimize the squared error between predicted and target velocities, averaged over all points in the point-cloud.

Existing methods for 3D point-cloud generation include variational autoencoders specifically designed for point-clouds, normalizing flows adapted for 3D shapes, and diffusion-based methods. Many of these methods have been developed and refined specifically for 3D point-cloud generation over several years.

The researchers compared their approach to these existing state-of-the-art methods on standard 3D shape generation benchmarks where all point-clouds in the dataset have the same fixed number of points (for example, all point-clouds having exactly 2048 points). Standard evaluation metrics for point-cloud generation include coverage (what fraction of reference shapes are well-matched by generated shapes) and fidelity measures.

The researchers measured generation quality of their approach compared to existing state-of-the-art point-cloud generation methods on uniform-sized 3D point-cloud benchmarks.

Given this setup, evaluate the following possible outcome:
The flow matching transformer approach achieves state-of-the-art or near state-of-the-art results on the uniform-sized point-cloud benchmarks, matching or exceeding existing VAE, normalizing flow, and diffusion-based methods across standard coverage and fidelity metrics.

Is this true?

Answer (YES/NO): NO